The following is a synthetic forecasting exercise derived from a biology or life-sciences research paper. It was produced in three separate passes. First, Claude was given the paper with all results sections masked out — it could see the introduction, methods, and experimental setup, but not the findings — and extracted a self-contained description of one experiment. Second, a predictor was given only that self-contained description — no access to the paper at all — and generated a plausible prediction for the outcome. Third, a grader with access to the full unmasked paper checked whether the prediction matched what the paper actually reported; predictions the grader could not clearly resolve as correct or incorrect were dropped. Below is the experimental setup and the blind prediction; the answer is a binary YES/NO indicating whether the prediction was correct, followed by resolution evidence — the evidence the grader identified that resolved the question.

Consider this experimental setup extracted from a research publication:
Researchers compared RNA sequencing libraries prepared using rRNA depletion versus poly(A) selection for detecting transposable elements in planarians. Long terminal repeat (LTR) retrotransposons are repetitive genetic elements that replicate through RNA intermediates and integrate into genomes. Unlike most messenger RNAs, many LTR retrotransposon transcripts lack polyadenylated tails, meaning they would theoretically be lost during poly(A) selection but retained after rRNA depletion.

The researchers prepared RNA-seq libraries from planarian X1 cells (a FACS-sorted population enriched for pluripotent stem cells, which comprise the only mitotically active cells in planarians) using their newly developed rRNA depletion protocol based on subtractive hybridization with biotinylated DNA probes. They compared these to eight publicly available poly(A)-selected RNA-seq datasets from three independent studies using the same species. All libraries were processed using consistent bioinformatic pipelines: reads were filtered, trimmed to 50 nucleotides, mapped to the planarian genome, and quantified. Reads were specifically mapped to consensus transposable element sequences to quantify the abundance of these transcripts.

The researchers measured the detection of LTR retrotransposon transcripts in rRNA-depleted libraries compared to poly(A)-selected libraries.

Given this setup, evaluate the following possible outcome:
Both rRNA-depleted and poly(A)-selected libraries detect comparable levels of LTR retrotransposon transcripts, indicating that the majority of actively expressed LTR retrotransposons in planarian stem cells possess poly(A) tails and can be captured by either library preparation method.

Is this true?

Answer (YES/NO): NO